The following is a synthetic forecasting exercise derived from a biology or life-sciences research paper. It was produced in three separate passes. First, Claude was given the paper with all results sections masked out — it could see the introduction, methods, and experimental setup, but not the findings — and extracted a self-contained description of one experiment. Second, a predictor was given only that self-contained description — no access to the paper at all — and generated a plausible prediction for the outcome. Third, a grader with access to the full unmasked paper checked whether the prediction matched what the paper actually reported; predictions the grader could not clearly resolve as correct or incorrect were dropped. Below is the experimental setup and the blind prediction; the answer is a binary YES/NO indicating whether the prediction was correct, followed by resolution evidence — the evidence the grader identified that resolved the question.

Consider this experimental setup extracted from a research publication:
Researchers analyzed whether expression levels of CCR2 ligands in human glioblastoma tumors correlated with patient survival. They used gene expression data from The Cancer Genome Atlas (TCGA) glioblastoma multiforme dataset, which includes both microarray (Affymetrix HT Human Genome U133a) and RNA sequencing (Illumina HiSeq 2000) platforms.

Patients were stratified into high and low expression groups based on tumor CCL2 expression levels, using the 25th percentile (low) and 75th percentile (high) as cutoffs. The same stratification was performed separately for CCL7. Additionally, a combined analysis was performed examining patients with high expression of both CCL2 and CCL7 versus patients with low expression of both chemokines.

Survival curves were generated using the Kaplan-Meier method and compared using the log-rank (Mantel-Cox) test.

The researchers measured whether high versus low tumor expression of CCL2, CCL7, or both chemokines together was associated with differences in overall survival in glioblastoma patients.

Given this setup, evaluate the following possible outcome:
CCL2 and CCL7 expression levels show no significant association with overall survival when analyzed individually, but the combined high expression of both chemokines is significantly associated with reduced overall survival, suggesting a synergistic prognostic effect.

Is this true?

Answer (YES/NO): NO